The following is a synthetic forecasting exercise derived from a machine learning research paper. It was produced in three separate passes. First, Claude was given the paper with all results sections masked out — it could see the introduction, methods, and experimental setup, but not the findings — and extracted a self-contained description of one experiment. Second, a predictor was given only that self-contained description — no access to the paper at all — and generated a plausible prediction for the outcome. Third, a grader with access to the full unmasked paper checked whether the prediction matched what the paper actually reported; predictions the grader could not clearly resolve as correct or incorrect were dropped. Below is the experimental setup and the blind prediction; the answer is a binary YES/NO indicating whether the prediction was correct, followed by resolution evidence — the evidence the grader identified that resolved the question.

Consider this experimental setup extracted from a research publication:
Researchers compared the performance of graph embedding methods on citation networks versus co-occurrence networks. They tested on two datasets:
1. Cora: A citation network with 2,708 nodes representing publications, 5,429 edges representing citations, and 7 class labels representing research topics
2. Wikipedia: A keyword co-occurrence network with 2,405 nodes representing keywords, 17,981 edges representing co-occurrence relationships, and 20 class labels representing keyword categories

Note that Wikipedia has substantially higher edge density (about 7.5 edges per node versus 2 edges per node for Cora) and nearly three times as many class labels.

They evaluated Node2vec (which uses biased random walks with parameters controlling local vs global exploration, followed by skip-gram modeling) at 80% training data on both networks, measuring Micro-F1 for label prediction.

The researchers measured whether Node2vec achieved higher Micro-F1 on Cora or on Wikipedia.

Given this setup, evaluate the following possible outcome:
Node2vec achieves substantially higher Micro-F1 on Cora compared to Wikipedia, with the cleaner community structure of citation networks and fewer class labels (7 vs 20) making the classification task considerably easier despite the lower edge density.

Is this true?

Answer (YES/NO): YES